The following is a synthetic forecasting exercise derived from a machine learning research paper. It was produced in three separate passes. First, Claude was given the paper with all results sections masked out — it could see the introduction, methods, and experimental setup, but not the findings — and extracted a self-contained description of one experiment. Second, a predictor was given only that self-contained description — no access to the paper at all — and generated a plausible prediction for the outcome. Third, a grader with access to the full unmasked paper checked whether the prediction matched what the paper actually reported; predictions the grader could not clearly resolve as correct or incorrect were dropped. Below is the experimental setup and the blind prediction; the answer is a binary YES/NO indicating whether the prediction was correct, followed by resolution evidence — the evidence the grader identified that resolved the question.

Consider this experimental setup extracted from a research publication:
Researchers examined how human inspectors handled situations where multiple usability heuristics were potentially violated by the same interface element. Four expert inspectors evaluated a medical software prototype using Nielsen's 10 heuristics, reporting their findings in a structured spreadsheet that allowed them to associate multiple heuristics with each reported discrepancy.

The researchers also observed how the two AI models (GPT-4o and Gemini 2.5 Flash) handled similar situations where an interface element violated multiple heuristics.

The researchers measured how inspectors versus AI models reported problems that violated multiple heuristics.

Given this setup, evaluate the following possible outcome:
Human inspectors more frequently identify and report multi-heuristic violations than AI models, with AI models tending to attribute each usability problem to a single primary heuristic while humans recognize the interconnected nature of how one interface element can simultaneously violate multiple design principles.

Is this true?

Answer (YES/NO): YES